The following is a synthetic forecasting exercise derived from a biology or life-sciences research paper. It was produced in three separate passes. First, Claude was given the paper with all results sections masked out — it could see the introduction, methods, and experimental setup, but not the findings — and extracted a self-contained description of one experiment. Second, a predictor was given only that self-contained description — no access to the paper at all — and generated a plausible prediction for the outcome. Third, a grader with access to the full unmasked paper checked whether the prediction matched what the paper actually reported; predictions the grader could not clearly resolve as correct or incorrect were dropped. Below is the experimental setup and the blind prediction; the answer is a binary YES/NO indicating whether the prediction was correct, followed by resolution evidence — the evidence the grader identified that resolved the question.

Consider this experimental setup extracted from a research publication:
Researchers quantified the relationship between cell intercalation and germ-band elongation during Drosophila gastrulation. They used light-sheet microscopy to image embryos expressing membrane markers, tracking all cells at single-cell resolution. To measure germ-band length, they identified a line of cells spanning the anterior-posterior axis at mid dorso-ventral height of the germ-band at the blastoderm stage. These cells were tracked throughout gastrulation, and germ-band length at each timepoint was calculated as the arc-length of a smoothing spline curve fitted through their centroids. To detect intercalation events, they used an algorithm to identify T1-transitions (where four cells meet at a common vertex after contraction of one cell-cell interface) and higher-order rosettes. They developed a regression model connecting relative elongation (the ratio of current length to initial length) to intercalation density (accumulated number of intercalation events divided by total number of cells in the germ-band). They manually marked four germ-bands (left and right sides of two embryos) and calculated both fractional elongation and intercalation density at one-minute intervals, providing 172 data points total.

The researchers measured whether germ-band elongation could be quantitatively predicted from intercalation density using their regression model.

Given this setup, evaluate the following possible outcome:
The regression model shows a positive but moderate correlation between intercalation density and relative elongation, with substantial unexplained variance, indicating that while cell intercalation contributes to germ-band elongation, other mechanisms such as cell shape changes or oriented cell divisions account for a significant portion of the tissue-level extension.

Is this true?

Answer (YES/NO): NO